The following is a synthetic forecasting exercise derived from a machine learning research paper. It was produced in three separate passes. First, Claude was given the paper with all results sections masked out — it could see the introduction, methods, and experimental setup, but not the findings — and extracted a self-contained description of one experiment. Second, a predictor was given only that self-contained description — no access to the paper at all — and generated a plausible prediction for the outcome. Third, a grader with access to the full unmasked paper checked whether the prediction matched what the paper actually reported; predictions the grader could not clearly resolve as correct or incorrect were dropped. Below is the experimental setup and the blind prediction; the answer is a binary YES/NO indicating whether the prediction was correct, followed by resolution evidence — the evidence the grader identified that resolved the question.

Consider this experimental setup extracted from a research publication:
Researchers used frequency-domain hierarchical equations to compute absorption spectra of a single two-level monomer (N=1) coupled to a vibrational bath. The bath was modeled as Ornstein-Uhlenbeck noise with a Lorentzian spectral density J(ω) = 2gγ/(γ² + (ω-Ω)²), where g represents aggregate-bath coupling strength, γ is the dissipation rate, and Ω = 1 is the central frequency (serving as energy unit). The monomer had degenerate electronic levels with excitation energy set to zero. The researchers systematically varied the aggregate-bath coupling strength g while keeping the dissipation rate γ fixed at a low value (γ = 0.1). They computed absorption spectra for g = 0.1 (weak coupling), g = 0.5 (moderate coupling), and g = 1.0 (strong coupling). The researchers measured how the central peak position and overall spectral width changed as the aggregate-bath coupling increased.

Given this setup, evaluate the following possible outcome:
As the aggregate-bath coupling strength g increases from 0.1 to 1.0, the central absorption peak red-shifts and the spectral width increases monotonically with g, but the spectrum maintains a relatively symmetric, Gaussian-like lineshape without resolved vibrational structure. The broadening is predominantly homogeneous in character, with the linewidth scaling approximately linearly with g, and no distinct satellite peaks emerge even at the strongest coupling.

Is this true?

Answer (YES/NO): NO